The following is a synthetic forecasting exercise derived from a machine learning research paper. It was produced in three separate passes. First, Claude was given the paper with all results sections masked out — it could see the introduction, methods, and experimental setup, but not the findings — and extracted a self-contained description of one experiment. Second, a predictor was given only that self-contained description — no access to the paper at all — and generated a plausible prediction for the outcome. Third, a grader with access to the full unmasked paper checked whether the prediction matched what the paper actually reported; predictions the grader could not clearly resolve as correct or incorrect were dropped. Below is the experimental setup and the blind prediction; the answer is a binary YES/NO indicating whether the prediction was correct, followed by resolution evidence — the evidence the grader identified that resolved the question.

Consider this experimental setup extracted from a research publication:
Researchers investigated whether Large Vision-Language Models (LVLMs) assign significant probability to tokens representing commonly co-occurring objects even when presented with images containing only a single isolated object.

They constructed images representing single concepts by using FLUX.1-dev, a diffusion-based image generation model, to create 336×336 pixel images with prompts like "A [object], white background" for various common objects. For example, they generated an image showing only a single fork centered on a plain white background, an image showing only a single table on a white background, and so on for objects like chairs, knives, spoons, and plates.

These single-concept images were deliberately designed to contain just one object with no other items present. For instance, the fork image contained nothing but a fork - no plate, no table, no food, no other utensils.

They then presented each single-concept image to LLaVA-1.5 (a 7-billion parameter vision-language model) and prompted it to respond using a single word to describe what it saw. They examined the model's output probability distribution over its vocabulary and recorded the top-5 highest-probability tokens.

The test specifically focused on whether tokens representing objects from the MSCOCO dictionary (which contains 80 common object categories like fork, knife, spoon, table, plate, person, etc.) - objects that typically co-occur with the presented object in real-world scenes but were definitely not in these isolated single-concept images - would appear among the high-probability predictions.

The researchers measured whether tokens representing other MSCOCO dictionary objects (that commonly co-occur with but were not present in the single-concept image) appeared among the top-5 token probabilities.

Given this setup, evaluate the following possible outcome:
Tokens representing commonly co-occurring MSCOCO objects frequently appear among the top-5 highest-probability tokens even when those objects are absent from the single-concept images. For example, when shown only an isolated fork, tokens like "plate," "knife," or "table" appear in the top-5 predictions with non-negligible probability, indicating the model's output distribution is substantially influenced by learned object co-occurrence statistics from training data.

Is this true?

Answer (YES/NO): YES